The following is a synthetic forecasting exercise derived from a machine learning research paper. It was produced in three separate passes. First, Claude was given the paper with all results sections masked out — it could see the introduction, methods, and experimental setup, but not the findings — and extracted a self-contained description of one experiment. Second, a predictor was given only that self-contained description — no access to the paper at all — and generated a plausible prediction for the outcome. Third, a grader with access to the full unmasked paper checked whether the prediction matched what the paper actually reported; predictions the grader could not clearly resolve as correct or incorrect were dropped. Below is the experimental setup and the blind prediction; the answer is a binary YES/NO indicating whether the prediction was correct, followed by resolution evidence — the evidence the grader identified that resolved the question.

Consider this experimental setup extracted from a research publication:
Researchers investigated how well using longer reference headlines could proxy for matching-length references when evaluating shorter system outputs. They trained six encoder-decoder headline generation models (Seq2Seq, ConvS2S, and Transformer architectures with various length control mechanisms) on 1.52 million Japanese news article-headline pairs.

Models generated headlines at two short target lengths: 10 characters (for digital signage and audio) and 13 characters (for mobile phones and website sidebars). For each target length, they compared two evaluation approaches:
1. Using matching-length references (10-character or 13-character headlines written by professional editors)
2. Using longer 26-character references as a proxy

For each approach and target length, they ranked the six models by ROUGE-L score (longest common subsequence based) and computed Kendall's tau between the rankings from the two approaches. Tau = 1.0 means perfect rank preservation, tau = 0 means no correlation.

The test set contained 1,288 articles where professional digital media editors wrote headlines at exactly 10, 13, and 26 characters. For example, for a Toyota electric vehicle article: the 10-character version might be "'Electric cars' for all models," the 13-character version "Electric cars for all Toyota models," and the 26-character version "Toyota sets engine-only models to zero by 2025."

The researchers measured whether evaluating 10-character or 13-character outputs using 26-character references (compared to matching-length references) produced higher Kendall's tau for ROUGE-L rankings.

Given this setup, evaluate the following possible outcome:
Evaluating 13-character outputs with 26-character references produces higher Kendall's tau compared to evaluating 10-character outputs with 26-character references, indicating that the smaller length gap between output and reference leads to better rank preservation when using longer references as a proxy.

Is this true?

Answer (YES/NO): NO